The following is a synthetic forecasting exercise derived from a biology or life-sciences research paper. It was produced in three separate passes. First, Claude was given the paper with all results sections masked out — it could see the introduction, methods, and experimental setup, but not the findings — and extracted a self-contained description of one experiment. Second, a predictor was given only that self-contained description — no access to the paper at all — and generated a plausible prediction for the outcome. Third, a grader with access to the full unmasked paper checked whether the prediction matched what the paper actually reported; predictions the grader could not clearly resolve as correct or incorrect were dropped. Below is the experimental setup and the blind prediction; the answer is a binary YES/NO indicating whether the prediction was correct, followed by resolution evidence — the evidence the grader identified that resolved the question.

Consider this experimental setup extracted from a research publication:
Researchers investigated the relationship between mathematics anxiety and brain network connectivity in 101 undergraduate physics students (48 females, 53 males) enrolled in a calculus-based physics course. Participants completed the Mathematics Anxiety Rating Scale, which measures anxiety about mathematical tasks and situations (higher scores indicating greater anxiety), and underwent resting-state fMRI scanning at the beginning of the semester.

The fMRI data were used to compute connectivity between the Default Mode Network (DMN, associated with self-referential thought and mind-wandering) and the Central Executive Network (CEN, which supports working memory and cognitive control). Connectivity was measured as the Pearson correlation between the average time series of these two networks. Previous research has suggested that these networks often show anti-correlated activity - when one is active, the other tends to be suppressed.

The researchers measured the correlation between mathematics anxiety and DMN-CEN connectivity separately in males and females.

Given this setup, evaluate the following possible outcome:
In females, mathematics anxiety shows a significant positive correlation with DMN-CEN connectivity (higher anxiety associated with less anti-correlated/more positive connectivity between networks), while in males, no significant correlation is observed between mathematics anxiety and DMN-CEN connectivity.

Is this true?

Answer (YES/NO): NO